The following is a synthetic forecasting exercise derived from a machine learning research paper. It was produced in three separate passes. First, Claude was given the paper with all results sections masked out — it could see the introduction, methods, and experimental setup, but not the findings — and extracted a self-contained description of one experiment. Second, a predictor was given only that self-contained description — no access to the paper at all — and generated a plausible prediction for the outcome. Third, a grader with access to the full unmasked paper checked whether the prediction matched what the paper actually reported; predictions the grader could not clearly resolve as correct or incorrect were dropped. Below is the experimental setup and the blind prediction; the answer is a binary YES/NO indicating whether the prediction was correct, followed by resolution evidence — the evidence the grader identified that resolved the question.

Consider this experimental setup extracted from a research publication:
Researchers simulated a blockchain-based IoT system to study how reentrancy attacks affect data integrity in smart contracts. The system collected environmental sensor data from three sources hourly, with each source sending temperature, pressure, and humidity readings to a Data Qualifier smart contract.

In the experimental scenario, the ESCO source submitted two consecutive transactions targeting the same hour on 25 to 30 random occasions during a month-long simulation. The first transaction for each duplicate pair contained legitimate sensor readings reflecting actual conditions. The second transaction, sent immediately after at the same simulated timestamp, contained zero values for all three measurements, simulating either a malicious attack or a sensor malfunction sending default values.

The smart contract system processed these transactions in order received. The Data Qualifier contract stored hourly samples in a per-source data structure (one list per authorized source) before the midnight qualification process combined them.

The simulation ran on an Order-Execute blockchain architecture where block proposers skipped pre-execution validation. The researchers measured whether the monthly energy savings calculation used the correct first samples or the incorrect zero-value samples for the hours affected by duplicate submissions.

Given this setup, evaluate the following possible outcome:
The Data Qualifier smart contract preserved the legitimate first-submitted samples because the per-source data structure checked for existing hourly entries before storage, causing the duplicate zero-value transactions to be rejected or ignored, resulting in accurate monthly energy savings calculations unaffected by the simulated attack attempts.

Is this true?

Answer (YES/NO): NO